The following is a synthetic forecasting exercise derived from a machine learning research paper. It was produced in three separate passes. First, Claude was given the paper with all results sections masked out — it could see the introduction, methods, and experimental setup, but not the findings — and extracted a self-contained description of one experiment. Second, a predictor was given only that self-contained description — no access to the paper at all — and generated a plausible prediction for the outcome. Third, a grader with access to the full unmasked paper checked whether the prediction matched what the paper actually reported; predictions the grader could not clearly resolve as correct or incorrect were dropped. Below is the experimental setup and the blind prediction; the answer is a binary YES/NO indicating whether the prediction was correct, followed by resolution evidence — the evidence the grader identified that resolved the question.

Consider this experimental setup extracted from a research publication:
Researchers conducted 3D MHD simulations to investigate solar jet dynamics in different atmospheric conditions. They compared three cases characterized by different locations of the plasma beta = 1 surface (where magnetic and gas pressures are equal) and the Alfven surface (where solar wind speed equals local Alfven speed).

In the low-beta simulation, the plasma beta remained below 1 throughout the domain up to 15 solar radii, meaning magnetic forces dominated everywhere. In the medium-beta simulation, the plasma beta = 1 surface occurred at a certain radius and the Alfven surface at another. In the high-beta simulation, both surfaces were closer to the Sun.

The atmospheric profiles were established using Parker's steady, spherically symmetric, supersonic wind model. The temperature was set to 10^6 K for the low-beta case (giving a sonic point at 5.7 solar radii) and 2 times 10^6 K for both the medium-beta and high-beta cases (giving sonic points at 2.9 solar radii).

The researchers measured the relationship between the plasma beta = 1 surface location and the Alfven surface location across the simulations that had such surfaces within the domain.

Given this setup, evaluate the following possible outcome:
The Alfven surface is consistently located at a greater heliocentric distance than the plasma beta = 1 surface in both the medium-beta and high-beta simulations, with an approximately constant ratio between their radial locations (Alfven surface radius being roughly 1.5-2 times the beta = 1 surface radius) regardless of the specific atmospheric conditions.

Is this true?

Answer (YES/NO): NO